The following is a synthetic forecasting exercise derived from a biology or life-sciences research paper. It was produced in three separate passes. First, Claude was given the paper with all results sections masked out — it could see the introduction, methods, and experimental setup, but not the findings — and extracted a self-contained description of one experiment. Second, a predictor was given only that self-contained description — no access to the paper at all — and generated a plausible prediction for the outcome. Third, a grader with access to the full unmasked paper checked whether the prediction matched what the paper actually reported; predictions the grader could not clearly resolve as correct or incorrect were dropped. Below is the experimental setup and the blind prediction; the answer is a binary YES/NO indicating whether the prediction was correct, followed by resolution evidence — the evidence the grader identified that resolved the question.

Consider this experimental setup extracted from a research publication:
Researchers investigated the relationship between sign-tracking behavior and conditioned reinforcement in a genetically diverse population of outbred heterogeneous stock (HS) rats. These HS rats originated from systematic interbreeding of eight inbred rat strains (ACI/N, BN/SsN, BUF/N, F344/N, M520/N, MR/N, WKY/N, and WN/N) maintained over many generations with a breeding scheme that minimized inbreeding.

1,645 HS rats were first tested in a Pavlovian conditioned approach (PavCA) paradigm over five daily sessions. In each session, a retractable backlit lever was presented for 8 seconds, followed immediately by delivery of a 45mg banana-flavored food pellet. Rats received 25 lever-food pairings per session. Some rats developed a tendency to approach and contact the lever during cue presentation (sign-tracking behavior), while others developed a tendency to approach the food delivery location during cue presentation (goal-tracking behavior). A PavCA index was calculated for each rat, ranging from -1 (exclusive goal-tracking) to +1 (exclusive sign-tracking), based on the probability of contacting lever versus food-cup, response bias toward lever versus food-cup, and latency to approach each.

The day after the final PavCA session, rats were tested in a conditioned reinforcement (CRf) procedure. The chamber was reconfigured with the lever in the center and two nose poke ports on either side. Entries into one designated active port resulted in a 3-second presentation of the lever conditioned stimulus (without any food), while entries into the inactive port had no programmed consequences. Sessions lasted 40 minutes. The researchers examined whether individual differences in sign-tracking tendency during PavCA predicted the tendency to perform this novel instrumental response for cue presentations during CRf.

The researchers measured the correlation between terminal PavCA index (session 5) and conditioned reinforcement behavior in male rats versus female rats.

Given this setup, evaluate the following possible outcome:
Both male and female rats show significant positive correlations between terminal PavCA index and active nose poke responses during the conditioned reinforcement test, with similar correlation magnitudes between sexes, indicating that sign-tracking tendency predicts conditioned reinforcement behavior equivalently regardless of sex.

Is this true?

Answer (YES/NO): NO